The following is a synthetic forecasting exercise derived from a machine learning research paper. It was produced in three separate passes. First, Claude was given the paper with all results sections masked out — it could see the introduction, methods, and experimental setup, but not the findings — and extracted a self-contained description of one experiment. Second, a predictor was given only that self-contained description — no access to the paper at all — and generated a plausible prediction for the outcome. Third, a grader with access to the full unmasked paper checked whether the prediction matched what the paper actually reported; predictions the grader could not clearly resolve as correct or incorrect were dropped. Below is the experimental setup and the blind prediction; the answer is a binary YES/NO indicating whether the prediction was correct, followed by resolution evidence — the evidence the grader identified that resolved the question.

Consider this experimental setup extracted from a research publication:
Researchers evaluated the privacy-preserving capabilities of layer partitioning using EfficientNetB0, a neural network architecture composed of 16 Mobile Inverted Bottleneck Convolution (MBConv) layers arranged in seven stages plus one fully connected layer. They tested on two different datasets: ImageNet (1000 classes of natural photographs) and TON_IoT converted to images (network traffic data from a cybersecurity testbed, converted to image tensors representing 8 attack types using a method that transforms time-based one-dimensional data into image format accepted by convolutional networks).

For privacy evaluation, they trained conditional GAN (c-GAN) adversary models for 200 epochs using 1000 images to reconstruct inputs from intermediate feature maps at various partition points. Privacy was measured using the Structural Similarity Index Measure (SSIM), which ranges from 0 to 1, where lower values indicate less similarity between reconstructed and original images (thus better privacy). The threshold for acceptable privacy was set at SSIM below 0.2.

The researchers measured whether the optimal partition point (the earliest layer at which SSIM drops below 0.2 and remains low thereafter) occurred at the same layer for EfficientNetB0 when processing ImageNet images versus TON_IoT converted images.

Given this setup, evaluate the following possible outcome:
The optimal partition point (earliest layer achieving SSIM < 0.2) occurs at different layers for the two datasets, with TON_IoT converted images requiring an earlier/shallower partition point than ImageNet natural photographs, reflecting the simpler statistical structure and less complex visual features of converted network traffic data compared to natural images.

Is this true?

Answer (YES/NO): NO